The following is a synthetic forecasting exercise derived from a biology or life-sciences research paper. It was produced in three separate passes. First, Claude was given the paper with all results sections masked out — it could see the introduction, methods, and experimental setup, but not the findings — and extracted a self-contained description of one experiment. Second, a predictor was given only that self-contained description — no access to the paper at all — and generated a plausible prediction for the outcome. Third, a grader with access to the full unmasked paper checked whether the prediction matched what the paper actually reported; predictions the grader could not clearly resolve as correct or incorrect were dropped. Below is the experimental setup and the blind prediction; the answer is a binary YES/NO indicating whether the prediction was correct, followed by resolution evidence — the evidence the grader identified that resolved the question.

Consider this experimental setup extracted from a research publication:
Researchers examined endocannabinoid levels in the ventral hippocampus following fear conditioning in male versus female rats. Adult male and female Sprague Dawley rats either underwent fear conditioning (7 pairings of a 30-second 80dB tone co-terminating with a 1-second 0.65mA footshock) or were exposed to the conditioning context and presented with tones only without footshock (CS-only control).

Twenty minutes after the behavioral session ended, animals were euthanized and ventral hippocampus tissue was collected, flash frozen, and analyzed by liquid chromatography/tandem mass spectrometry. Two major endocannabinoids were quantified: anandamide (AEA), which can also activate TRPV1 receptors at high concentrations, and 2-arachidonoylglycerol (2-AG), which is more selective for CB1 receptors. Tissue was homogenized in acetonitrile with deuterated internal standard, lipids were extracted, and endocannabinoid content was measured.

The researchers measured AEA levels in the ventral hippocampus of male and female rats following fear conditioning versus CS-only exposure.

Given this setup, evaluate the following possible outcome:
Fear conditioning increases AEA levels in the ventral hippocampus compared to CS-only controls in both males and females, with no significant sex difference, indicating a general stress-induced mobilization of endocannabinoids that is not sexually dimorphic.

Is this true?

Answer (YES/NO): NO